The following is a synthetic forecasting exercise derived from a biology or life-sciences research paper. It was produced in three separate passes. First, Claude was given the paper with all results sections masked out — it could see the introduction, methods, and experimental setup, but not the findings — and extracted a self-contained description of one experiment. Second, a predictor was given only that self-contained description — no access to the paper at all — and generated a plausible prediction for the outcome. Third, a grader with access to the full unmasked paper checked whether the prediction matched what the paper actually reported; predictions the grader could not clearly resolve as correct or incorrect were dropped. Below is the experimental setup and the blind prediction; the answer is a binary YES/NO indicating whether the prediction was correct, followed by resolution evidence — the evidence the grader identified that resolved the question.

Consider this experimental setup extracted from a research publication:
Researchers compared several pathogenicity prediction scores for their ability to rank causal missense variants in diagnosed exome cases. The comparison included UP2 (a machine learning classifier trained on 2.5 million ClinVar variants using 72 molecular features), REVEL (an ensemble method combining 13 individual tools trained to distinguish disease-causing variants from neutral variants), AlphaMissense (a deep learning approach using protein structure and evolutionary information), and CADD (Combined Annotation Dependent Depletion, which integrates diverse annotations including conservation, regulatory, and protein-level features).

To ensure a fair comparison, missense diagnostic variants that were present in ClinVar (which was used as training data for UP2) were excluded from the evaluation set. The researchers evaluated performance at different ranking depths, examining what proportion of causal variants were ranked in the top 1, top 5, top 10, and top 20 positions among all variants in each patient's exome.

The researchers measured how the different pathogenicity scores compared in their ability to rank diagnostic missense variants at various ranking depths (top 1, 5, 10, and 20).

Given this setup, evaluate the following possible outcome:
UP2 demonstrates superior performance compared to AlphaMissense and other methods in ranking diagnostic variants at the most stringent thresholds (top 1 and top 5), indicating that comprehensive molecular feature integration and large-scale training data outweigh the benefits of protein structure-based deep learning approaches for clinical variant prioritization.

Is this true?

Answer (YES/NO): NO